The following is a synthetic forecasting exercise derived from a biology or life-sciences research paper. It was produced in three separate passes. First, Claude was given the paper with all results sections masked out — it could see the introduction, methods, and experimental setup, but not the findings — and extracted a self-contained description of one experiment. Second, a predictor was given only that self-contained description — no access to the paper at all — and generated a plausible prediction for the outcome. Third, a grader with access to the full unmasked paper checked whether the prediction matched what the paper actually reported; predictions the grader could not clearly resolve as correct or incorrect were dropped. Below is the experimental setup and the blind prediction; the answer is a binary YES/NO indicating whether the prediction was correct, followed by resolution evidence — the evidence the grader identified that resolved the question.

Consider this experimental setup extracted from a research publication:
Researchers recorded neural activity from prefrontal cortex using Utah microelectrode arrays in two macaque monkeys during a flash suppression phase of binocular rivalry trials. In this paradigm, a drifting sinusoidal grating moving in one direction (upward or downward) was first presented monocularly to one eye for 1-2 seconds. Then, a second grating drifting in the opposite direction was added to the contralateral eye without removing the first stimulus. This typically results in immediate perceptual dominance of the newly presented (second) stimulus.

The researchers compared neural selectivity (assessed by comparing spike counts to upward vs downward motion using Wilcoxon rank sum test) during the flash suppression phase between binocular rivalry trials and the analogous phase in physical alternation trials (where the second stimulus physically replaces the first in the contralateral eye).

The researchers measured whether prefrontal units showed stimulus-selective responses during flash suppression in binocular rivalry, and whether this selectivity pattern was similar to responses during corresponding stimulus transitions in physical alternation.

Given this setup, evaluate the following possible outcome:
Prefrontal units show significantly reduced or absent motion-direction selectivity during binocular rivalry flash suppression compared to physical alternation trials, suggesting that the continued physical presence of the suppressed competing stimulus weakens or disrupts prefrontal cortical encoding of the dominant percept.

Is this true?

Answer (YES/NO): NO